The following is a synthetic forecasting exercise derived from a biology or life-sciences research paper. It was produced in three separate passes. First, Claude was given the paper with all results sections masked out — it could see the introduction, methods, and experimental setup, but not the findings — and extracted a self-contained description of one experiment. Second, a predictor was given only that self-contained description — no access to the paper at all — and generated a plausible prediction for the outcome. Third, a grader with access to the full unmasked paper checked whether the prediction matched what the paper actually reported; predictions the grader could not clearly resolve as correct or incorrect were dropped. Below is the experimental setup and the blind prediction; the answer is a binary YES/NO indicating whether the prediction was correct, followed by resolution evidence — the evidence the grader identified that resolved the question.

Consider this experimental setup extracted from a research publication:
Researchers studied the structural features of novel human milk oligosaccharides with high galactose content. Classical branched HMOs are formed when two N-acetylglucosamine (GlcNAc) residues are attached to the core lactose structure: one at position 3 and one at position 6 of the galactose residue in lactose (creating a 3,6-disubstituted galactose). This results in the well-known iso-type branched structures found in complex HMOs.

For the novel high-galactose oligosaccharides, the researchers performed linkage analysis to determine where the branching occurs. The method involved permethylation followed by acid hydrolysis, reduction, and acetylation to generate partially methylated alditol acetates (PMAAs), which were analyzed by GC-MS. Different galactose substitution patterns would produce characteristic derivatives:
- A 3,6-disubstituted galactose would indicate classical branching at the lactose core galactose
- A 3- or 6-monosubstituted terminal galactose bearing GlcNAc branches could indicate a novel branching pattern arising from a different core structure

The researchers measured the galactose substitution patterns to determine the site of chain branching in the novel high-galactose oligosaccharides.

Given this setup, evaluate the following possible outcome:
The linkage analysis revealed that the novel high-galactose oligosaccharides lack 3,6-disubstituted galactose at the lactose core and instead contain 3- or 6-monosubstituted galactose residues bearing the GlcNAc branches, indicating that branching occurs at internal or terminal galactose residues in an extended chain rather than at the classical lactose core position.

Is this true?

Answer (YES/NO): NO